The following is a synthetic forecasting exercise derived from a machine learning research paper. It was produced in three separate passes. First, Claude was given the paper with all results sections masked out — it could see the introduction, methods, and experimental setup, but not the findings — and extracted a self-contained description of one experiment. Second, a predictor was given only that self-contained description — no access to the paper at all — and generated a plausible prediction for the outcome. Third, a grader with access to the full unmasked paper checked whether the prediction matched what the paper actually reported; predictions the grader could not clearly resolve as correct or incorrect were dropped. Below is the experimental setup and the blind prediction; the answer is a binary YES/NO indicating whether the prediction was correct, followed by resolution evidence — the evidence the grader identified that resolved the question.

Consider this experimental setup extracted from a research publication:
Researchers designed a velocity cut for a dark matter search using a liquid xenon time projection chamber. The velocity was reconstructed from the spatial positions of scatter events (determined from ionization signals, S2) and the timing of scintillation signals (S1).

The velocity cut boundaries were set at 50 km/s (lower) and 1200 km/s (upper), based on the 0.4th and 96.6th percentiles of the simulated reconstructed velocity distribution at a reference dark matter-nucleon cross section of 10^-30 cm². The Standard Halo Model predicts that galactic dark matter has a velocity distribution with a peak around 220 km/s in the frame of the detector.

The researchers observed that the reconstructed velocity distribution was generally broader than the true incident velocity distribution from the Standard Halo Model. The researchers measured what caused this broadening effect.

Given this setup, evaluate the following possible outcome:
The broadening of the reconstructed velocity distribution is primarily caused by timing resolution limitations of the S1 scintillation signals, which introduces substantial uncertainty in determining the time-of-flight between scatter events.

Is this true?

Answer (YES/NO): NO